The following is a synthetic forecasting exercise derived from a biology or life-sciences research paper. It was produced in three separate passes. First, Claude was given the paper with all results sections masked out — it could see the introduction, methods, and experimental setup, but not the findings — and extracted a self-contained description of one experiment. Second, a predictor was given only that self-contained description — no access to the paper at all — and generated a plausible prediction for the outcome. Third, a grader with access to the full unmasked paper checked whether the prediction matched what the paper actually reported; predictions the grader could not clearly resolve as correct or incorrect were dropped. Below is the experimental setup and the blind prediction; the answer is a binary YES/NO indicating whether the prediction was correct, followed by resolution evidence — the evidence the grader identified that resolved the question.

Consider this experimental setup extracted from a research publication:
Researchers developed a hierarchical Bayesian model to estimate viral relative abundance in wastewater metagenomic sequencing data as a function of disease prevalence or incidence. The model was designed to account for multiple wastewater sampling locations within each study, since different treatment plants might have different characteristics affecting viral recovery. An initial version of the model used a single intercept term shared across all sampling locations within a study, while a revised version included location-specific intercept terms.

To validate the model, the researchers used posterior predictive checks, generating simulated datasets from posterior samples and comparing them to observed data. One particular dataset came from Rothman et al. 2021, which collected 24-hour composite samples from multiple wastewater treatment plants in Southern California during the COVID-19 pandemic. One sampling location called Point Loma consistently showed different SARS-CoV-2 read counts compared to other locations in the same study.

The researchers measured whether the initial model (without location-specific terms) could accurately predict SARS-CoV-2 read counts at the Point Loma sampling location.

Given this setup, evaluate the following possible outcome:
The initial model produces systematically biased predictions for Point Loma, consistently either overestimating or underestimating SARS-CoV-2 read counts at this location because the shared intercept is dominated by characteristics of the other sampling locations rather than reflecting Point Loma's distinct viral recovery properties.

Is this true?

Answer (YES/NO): YES